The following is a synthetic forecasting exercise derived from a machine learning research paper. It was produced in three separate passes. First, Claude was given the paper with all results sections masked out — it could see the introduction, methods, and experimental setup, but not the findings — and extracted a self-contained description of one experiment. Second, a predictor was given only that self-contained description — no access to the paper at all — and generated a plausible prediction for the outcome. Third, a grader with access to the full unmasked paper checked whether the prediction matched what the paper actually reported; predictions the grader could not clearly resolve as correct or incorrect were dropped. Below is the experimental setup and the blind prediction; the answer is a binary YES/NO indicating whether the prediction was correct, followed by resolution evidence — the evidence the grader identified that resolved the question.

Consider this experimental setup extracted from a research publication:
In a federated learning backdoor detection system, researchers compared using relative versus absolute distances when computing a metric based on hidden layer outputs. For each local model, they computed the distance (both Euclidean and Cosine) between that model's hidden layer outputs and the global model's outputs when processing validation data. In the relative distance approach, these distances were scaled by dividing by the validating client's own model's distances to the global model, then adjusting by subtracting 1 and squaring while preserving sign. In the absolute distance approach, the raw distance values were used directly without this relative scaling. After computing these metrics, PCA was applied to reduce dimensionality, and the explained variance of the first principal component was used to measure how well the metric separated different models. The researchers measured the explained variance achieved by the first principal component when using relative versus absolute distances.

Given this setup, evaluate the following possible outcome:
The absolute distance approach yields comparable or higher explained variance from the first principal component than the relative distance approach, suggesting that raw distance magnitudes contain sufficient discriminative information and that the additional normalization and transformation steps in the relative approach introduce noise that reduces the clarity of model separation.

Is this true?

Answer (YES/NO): NO